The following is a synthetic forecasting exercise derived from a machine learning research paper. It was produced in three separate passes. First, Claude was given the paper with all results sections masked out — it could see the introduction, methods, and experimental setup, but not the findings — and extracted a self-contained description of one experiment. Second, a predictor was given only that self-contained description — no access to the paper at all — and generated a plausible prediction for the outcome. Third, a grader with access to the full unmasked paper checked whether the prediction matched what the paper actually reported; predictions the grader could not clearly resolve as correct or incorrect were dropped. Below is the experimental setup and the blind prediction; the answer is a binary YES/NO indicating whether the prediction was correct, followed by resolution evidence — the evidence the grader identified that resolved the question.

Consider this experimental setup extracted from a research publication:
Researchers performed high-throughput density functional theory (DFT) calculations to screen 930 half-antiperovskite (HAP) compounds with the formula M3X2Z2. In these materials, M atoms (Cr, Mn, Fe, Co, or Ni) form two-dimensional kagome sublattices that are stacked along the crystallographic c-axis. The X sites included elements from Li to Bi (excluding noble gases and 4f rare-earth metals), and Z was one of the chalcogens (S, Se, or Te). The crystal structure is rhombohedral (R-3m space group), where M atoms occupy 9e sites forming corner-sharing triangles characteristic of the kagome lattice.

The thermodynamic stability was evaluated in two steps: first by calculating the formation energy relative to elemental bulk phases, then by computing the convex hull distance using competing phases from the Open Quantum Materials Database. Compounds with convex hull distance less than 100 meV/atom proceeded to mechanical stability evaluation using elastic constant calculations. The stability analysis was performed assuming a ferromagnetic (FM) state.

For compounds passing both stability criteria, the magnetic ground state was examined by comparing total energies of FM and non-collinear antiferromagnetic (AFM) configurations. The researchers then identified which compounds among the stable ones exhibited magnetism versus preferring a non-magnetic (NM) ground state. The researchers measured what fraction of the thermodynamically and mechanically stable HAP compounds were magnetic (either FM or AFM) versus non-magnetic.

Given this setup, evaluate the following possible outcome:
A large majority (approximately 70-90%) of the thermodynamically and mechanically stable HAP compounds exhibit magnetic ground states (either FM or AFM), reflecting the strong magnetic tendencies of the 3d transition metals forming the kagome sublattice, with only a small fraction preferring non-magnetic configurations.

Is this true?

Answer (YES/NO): NO